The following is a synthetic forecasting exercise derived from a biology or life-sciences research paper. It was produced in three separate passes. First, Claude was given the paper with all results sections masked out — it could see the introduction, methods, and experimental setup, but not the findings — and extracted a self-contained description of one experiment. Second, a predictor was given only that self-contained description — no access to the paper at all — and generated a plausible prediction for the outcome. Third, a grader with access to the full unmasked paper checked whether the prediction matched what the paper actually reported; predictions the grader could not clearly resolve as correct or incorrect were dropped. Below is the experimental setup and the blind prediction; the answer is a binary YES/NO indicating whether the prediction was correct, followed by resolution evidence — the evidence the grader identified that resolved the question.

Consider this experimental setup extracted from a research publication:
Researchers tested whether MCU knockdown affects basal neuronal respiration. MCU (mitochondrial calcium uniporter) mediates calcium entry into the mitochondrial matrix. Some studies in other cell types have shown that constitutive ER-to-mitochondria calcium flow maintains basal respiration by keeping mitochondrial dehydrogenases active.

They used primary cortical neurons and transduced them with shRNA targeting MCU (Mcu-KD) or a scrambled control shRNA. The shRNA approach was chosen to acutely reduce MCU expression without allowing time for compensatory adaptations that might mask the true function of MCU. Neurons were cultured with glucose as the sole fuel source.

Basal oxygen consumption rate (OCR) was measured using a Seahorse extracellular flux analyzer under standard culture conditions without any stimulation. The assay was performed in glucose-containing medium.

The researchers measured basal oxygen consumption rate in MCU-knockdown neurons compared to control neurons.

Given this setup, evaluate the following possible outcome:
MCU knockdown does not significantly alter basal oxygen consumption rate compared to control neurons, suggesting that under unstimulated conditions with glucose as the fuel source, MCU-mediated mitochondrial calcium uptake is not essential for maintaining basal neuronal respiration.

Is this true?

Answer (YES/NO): YES